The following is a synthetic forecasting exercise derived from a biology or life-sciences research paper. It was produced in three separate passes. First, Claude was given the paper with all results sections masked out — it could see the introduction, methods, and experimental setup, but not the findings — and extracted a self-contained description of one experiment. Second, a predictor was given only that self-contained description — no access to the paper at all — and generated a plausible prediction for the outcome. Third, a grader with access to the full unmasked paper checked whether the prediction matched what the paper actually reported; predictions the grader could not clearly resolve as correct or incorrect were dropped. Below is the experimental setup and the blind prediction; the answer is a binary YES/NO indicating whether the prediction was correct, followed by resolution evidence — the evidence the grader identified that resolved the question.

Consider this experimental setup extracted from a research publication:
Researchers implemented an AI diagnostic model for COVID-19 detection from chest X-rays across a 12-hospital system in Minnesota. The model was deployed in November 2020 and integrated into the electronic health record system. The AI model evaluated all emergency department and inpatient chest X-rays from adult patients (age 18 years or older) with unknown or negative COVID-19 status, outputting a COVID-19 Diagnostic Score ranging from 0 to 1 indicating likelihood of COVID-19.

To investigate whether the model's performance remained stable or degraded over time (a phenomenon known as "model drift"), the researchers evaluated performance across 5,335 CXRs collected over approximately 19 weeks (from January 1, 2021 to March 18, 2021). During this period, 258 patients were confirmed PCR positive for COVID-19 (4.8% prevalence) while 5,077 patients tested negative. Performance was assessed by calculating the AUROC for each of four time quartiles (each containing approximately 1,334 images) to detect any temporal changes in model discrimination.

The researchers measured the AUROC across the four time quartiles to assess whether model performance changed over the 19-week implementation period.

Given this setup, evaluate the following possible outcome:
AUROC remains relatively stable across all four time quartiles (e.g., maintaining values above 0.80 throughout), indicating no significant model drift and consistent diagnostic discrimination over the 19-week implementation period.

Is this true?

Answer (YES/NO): NO